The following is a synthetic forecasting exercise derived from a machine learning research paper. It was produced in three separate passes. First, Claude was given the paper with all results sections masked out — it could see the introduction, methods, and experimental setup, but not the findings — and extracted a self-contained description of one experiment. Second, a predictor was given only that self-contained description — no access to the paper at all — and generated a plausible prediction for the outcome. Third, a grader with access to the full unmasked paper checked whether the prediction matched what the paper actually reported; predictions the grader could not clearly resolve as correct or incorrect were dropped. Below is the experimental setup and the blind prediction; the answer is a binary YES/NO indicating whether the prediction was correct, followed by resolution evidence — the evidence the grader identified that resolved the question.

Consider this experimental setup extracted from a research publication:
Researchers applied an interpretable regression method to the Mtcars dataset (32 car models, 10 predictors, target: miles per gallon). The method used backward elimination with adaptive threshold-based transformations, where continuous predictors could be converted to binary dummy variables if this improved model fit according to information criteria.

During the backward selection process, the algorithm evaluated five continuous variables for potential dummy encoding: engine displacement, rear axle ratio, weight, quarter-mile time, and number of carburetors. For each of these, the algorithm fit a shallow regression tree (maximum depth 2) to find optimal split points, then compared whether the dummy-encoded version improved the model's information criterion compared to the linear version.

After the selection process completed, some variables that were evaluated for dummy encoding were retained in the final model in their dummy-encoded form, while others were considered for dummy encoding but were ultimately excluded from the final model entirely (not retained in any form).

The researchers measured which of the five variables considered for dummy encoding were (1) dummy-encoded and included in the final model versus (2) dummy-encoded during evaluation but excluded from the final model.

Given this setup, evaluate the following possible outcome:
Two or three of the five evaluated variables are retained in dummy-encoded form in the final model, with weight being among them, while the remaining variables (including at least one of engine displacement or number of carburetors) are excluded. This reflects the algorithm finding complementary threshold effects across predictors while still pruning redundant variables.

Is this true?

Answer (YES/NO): NO